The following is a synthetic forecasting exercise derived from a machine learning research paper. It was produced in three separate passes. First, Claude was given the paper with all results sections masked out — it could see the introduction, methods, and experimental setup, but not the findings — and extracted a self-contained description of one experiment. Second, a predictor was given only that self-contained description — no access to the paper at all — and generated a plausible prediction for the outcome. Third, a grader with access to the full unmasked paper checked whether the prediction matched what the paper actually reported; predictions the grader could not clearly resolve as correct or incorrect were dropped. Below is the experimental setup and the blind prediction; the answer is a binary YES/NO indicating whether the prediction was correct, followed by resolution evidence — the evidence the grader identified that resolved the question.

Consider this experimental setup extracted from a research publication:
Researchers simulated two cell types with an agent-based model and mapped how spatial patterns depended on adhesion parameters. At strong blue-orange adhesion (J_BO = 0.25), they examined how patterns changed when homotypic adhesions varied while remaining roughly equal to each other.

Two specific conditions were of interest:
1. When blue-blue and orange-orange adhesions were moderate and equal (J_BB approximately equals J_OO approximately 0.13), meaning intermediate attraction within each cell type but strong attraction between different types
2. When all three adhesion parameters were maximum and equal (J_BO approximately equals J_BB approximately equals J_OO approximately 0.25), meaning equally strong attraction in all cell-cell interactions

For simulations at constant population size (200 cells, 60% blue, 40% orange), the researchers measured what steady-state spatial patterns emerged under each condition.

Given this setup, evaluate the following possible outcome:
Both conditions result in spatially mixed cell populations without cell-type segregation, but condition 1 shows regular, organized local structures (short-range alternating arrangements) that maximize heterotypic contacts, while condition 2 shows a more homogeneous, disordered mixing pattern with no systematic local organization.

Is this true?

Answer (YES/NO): NO